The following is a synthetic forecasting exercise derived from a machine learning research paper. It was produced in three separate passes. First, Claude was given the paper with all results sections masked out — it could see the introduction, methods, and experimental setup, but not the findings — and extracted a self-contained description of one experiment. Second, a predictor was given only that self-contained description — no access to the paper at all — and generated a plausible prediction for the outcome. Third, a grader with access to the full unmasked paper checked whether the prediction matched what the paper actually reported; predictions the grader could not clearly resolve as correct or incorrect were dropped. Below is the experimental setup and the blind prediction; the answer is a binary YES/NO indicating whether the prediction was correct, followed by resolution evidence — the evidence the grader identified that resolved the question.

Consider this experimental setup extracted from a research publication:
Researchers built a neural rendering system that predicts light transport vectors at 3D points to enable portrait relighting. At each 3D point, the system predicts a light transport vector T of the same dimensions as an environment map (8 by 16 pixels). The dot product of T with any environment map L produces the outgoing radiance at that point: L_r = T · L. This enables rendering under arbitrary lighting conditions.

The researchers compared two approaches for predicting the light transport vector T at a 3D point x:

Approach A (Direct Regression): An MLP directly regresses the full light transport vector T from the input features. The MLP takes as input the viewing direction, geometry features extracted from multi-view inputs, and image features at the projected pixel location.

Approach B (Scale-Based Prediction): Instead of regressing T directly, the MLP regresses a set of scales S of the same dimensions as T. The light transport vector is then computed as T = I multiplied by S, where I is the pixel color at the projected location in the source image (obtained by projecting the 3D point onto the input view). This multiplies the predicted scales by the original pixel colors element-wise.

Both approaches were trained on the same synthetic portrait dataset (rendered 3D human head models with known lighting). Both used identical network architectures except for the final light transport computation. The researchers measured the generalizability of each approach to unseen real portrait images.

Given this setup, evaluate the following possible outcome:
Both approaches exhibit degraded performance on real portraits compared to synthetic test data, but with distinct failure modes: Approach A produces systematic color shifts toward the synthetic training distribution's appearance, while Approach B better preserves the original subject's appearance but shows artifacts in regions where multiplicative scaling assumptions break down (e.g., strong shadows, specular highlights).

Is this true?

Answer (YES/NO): NO